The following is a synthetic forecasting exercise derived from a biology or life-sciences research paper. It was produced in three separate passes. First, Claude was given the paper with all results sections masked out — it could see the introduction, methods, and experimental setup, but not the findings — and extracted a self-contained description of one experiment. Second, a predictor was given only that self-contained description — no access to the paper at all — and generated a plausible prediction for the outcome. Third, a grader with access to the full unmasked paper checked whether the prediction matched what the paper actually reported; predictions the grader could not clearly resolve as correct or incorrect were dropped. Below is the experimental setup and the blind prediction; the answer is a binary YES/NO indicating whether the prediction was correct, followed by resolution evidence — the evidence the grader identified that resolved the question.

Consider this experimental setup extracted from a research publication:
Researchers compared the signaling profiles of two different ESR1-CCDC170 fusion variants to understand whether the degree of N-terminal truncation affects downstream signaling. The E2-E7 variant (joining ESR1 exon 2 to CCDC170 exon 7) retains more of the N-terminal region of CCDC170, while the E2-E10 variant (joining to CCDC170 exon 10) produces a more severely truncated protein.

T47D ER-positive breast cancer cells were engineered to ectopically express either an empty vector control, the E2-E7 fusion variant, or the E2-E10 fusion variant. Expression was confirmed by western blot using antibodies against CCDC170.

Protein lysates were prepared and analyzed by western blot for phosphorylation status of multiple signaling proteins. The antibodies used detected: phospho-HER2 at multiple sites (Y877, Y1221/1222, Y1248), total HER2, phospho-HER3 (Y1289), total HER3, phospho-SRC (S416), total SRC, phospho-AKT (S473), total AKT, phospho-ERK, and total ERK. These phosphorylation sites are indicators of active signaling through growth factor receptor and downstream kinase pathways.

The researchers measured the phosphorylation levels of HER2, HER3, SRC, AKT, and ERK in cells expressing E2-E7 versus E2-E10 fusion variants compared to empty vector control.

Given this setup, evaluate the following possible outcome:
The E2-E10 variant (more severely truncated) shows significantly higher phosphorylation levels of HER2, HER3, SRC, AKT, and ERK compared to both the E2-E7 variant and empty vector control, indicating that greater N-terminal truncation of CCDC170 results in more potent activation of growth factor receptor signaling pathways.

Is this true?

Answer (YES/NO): NO